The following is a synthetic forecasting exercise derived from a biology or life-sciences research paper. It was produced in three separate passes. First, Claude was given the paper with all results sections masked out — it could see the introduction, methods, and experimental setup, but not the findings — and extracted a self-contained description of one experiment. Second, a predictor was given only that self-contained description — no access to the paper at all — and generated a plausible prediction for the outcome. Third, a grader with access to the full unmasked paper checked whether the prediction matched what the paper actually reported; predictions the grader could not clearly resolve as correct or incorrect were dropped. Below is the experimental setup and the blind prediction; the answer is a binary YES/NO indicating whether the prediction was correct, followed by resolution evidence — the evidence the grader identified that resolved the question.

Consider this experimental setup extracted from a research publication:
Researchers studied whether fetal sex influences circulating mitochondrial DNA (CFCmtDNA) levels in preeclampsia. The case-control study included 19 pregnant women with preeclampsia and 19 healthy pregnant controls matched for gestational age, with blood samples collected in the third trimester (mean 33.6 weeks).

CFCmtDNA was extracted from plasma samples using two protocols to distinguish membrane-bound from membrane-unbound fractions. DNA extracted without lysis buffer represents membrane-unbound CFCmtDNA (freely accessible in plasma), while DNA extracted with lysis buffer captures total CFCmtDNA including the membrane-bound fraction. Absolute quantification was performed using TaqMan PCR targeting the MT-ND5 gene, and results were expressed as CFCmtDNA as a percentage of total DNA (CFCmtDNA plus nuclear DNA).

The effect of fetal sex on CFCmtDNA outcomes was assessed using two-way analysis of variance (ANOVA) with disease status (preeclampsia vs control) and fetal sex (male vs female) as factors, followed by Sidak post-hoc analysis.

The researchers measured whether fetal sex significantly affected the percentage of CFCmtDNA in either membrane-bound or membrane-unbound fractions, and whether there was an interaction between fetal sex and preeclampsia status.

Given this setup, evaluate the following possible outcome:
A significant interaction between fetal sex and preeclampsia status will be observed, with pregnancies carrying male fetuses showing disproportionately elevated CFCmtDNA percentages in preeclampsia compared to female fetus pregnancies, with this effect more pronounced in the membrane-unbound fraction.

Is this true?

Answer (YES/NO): NO